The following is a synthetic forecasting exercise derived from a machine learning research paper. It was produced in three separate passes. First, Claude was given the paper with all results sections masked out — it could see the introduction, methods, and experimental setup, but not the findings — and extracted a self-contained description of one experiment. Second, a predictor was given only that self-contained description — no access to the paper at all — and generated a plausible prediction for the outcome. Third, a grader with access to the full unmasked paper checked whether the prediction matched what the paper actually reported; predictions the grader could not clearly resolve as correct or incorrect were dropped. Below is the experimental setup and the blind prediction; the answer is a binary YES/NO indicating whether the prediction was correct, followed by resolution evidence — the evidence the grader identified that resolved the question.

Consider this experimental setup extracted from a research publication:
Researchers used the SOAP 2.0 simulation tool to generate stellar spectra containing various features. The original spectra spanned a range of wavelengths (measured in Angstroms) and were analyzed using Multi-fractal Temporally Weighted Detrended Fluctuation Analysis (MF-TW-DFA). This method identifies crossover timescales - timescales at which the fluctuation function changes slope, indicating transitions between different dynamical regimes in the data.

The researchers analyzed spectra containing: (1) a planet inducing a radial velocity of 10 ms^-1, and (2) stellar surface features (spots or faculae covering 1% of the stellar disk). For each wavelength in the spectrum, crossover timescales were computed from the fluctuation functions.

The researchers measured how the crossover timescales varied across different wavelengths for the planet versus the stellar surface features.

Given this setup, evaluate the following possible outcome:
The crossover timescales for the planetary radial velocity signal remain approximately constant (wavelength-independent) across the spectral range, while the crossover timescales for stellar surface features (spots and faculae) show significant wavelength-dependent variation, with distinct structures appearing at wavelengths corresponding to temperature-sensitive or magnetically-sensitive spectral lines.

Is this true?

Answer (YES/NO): NO